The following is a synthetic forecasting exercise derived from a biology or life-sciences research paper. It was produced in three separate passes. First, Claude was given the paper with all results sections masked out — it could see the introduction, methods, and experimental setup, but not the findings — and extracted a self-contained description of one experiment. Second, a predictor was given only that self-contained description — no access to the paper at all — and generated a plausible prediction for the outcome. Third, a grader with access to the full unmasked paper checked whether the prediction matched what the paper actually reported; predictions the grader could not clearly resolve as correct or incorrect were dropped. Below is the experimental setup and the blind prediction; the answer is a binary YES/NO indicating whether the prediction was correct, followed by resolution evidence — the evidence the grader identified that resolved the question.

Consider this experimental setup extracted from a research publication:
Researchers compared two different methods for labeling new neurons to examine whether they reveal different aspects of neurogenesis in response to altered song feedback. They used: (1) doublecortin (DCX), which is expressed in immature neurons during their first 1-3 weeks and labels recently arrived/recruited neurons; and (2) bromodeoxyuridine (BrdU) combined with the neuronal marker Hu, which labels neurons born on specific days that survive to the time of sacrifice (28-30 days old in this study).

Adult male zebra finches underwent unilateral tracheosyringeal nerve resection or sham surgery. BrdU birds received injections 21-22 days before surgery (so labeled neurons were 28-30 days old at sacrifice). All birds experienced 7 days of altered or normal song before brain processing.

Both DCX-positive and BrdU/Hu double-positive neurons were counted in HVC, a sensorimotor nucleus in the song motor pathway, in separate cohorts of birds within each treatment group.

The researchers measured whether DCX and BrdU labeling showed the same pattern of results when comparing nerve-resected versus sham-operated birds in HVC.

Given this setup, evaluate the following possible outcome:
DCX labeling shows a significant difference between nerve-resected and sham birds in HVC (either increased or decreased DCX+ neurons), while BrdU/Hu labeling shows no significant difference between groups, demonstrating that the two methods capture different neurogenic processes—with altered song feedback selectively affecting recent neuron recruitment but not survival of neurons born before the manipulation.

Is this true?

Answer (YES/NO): NO